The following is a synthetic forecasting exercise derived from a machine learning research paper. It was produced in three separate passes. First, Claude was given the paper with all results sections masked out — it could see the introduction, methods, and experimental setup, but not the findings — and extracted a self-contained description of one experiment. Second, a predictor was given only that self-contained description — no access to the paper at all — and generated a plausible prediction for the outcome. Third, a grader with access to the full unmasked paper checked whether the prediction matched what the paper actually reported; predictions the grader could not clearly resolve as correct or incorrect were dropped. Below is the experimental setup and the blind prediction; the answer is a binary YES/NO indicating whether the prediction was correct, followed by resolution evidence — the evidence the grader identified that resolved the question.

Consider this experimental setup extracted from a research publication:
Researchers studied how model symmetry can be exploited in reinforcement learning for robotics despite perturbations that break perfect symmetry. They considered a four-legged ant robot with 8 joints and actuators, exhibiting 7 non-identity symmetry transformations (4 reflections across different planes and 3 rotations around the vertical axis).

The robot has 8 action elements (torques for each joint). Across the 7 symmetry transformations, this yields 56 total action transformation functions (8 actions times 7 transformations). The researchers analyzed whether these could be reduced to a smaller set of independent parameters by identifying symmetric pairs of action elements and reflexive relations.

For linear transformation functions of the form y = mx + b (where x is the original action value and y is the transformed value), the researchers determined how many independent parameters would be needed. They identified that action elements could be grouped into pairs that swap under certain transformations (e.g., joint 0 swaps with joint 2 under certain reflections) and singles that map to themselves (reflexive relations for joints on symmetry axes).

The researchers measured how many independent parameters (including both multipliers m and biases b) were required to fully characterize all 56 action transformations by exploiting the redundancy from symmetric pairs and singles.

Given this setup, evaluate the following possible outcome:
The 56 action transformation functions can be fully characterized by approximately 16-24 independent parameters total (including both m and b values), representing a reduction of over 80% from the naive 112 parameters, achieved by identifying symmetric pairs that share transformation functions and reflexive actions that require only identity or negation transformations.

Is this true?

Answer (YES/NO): NO